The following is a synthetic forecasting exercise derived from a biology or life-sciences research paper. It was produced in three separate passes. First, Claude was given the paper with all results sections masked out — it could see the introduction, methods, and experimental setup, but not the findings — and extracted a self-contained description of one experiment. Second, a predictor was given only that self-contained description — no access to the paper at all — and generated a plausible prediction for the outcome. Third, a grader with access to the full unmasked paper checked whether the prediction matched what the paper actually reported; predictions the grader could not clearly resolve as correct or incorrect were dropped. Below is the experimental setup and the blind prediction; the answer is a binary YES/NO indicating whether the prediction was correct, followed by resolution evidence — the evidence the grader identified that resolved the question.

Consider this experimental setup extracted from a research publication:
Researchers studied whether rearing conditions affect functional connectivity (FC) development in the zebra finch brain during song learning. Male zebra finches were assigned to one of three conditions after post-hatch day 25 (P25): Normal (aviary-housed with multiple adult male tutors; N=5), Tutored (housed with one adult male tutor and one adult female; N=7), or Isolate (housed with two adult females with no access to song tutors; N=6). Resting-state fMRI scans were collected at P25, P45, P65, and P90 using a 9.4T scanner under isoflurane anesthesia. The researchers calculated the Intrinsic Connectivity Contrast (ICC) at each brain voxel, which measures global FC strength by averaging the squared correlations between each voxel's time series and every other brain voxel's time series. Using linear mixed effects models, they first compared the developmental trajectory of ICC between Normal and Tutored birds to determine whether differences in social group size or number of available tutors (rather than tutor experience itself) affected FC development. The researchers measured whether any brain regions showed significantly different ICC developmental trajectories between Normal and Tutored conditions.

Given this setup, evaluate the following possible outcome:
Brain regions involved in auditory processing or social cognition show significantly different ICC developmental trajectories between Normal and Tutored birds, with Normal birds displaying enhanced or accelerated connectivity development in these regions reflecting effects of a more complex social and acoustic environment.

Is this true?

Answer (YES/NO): NO